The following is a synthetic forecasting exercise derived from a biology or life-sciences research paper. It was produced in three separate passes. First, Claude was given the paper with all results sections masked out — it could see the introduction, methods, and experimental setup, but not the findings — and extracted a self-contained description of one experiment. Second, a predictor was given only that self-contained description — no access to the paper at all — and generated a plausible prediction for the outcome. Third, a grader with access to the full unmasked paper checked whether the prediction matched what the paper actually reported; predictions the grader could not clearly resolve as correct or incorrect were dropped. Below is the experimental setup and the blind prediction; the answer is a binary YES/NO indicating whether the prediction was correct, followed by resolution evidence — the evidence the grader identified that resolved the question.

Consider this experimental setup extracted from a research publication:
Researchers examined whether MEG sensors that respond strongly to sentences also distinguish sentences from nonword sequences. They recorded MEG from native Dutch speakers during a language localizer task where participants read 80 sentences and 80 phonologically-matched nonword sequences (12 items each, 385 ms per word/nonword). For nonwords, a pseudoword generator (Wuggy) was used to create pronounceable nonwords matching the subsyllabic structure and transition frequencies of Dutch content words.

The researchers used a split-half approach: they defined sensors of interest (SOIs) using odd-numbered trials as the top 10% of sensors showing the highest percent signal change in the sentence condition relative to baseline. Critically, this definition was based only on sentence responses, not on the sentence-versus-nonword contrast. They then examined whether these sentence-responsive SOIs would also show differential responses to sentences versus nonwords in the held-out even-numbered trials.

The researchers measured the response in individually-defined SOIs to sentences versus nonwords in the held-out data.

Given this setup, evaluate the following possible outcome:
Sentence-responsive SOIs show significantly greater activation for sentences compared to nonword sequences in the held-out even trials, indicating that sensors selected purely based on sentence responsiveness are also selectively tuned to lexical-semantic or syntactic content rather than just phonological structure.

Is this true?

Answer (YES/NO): YES